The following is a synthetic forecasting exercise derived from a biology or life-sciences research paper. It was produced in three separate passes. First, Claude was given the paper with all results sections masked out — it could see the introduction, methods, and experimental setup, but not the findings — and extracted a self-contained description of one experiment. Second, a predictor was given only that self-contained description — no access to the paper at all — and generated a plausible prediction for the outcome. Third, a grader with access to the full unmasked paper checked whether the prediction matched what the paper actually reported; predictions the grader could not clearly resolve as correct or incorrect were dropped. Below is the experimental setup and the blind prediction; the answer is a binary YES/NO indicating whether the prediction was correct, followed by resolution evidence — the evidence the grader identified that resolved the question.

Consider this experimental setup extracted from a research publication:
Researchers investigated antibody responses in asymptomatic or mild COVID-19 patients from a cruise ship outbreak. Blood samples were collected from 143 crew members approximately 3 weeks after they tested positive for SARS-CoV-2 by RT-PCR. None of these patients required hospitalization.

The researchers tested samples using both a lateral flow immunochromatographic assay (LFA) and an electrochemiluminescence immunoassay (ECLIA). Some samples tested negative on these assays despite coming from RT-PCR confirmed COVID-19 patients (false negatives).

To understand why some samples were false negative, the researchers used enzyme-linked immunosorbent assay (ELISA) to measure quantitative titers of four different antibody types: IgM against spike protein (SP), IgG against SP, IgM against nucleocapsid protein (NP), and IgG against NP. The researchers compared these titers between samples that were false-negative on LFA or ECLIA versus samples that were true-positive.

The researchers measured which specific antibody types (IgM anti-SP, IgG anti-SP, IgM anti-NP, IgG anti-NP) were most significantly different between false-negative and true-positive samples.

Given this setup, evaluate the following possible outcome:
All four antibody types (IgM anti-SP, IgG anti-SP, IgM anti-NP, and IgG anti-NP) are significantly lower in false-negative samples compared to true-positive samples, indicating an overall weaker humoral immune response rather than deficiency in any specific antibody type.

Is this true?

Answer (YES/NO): NO